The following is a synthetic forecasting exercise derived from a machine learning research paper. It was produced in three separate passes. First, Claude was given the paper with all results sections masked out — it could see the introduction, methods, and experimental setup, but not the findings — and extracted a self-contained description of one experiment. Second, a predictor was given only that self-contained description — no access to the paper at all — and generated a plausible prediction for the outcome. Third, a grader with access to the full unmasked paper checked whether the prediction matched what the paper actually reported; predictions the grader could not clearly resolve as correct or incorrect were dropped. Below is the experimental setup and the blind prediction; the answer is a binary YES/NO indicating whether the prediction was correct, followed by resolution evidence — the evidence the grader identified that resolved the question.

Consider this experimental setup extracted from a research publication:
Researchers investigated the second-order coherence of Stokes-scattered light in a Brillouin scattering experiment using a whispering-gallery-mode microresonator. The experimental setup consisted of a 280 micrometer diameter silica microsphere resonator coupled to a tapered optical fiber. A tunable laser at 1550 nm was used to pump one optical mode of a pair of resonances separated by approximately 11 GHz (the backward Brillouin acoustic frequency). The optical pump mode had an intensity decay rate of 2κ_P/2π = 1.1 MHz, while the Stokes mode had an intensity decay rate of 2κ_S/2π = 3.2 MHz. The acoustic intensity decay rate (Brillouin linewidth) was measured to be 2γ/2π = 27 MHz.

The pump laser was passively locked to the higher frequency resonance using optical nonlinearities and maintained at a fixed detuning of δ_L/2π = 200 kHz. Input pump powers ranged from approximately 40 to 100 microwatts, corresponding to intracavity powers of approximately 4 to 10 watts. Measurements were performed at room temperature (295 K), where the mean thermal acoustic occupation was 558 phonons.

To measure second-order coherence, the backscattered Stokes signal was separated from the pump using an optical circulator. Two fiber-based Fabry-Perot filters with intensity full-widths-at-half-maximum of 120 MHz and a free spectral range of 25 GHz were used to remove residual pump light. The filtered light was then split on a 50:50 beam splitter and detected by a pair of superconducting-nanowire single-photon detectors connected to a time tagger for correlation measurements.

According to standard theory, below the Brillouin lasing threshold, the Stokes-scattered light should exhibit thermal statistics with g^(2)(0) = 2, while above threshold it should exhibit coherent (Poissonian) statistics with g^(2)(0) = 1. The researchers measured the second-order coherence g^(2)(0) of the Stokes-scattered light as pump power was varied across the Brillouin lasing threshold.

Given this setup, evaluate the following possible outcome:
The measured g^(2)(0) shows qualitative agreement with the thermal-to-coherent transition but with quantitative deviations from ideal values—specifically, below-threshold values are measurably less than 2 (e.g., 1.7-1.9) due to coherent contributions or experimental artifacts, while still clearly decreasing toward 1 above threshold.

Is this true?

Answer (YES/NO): NO